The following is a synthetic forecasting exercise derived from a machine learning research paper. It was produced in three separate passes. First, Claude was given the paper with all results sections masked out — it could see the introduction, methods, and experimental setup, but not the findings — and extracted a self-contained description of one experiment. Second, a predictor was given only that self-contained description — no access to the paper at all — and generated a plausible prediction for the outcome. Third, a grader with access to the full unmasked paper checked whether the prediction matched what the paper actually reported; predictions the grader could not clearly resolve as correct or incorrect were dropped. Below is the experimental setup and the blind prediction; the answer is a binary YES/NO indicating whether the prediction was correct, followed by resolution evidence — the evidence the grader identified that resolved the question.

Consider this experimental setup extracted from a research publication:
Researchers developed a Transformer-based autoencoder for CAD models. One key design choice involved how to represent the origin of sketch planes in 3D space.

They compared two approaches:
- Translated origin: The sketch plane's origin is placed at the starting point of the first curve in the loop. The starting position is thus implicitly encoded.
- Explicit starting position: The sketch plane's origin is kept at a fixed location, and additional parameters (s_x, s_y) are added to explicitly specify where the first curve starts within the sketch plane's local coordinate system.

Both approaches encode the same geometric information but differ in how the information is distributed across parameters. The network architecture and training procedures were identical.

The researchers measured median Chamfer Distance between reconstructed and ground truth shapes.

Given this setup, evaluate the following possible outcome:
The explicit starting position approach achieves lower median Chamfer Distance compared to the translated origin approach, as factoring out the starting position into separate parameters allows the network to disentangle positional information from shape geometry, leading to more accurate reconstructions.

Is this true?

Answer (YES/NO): NO